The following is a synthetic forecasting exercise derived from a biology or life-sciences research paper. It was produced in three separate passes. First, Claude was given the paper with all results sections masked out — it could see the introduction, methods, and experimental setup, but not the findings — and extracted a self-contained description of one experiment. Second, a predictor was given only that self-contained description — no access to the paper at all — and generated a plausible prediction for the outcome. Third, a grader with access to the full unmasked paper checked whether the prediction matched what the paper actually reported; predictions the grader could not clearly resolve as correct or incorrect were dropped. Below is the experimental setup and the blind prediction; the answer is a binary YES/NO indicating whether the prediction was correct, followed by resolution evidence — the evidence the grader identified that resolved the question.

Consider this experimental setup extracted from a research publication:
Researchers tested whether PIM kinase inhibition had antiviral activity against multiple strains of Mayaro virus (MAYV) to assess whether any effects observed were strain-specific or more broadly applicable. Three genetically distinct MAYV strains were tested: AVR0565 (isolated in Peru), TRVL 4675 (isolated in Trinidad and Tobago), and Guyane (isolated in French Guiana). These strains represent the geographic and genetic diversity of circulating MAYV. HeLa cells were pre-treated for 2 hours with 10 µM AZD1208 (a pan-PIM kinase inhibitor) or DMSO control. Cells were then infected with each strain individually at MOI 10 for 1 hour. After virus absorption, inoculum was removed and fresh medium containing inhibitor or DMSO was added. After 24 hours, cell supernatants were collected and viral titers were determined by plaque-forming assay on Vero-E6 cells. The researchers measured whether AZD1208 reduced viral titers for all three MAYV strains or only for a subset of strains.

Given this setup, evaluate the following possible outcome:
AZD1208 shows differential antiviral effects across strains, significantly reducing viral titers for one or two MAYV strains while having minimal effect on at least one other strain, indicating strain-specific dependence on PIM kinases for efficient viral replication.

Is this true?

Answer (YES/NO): NO